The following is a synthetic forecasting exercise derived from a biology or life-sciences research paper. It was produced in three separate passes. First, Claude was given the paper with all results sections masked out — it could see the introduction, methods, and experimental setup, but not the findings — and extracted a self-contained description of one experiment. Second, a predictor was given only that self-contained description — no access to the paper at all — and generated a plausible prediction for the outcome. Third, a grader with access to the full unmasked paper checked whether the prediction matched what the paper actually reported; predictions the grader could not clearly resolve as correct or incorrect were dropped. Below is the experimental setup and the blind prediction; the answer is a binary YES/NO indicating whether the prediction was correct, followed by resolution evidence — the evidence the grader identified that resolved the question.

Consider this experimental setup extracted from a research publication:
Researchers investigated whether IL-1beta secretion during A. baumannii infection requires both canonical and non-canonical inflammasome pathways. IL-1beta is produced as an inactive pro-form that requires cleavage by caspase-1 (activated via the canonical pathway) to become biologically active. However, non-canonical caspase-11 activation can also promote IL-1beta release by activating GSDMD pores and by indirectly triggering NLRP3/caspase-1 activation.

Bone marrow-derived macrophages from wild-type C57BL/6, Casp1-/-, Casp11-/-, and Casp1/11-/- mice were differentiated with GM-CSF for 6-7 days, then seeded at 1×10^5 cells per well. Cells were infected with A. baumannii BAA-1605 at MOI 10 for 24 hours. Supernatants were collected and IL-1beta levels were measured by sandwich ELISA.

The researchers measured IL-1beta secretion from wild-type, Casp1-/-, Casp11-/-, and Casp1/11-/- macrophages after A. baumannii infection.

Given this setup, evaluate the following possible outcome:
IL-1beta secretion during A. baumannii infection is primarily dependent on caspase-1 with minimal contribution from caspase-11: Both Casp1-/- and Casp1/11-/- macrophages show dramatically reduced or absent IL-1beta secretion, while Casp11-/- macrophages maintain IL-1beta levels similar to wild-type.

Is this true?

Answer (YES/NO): NO